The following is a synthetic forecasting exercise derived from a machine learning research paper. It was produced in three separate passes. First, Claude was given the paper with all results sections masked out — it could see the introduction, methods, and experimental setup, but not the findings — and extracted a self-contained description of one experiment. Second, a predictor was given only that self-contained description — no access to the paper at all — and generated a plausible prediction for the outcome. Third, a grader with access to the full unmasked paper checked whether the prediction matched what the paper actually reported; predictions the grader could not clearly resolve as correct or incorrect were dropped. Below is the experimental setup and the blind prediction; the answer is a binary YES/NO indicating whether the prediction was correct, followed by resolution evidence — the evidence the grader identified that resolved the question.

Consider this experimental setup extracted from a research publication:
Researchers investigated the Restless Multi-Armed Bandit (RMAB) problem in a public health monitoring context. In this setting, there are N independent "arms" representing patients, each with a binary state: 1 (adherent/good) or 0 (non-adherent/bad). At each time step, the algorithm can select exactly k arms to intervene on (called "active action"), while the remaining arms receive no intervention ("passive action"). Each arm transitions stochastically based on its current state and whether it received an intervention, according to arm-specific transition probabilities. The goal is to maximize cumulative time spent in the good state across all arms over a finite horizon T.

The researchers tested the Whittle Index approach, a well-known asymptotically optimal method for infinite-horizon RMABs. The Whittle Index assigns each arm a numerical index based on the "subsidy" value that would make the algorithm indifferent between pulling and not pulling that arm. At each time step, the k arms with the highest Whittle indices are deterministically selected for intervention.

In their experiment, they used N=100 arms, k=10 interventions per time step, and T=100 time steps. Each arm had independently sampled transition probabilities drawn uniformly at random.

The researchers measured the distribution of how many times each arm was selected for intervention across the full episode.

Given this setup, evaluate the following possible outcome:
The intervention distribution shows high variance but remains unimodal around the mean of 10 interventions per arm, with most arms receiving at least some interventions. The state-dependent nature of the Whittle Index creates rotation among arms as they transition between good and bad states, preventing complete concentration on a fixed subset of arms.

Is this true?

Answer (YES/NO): NO